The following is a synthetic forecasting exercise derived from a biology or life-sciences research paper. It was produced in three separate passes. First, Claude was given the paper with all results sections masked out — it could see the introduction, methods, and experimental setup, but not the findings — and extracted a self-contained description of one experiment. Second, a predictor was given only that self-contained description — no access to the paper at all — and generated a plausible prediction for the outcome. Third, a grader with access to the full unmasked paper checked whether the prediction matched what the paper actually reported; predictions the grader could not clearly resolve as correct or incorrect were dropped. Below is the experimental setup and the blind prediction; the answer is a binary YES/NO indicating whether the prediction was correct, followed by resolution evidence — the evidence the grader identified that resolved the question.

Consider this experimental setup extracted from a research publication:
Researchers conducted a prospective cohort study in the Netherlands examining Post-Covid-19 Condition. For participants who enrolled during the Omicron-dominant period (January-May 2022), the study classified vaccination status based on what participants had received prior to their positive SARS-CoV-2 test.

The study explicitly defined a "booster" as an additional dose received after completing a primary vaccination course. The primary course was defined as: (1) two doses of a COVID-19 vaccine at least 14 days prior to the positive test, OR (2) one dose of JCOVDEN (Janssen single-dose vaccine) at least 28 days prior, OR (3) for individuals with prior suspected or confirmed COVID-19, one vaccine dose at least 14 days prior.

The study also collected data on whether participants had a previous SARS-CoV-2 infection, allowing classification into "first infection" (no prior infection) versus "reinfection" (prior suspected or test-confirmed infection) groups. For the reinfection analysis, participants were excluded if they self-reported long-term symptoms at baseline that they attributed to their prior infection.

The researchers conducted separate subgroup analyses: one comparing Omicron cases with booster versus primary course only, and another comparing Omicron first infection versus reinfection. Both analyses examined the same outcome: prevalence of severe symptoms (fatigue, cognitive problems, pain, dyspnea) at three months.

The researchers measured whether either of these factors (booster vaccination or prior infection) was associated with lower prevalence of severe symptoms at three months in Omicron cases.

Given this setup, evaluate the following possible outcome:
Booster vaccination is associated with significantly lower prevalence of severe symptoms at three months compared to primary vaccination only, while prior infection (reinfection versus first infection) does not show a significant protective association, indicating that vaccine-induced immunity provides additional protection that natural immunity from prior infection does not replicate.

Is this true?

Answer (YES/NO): NO